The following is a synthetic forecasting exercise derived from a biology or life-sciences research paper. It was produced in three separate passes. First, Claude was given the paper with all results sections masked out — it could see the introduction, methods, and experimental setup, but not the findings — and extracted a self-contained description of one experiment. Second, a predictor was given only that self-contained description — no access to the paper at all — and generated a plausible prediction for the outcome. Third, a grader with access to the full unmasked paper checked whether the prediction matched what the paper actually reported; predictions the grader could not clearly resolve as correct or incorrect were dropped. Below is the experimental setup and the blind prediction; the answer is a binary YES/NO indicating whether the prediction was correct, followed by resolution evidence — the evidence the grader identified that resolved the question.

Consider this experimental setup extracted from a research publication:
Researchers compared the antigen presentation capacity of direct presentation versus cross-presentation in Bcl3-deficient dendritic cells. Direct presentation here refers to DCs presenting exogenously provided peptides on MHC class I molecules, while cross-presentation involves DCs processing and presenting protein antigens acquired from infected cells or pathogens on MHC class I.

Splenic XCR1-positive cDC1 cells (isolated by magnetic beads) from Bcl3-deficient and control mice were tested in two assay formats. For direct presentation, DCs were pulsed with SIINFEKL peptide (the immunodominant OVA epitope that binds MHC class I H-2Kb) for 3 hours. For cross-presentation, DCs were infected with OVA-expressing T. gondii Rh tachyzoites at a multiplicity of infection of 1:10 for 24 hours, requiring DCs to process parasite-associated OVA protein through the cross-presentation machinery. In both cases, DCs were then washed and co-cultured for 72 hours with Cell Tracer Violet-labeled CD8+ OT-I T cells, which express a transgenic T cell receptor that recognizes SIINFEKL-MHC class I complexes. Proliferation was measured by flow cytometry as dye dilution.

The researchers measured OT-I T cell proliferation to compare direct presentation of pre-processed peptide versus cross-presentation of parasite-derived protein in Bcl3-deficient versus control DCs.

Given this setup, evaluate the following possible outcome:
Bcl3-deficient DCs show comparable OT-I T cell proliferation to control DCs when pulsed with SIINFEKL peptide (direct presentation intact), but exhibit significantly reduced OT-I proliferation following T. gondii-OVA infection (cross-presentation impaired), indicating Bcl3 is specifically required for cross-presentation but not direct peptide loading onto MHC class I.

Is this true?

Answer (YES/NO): NO